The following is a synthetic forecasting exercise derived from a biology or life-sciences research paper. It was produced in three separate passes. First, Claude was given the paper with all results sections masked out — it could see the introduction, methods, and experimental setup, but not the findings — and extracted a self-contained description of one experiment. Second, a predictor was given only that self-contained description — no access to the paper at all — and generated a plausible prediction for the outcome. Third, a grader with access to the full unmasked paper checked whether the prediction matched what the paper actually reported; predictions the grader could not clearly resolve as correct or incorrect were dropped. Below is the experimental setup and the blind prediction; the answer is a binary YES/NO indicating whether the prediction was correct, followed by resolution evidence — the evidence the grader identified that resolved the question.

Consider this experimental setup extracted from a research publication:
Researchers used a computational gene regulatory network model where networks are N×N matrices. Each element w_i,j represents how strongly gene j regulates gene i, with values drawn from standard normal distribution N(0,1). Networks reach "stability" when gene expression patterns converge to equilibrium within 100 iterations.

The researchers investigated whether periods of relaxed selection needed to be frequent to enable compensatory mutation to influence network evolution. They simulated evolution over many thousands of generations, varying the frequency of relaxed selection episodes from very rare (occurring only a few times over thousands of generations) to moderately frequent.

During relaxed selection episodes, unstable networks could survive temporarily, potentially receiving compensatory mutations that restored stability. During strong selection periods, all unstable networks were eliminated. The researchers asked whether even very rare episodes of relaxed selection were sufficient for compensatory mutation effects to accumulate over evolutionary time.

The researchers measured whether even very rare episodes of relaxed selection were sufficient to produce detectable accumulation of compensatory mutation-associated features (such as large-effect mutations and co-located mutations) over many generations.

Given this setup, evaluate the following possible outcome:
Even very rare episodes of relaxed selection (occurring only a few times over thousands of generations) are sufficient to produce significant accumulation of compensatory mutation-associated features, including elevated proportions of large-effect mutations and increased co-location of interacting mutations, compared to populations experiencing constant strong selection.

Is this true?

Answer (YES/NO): YES